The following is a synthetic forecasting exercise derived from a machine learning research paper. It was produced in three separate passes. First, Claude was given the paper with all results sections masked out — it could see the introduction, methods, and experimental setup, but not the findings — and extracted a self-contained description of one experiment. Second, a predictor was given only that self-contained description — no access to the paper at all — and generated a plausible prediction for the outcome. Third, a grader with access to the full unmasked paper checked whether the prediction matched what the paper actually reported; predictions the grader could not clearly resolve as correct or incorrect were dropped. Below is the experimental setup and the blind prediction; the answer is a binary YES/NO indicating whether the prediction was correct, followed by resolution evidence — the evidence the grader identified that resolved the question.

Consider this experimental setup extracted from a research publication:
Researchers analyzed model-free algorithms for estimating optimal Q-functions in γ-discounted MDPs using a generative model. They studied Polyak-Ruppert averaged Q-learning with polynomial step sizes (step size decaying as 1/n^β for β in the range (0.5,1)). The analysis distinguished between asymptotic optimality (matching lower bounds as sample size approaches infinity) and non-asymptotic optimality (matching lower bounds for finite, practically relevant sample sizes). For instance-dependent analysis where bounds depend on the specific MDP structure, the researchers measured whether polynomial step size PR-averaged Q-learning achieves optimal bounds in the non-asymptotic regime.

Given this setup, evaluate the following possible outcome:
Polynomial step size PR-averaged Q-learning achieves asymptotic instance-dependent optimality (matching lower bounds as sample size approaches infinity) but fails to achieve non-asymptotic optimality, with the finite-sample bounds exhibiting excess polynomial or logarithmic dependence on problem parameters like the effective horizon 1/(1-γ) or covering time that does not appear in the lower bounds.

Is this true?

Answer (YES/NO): YES